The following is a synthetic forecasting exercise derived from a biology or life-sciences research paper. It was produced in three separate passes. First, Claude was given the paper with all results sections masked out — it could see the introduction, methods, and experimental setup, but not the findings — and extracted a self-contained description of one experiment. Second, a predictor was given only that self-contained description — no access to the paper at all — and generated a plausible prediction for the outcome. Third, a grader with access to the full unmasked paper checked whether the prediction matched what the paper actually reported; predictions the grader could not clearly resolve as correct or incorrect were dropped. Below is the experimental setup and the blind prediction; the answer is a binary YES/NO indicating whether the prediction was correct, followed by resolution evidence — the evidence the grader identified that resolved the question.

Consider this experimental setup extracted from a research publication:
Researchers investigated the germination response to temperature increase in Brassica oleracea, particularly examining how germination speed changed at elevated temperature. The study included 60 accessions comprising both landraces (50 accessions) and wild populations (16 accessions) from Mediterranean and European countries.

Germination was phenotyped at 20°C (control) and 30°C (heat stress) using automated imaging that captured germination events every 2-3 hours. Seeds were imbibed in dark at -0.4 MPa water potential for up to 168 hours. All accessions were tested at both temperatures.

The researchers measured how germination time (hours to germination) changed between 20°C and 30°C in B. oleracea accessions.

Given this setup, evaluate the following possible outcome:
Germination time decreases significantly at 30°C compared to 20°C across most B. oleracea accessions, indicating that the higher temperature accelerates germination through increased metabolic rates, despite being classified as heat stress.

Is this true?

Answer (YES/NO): NO